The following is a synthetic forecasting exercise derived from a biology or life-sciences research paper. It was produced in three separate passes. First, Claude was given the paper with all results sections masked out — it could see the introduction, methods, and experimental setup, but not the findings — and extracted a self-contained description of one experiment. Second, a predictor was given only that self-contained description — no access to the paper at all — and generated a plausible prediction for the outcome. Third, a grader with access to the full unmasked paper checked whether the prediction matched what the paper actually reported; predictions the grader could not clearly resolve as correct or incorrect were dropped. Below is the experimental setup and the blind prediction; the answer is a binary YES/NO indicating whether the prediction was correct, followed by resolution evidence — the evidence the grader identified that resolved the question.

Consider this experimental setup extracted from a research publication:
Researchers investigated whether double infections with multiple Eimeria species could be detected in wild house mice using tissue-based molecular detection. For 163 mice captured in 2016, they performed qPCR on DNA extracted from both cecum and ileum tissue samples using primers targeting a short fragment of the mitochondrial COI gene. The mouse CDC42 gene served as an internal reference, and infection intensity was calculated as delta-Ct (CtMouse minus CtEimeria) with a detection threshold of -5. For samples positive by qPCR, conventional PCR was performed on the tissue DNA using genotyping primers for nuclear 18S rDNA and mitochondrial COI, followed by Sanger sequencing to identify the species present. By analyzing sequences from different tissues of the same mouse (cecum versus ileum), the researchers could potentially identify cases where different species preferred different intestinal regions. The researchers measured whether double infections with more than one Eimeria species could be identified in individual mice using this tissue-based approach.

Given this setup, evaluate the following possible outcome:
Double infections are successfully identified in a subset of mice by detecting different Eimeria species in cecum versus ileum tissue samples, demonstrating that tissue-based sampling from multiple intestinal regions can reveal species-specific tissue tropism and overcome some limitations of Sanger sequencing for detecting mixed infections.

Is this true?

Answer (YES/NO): YES